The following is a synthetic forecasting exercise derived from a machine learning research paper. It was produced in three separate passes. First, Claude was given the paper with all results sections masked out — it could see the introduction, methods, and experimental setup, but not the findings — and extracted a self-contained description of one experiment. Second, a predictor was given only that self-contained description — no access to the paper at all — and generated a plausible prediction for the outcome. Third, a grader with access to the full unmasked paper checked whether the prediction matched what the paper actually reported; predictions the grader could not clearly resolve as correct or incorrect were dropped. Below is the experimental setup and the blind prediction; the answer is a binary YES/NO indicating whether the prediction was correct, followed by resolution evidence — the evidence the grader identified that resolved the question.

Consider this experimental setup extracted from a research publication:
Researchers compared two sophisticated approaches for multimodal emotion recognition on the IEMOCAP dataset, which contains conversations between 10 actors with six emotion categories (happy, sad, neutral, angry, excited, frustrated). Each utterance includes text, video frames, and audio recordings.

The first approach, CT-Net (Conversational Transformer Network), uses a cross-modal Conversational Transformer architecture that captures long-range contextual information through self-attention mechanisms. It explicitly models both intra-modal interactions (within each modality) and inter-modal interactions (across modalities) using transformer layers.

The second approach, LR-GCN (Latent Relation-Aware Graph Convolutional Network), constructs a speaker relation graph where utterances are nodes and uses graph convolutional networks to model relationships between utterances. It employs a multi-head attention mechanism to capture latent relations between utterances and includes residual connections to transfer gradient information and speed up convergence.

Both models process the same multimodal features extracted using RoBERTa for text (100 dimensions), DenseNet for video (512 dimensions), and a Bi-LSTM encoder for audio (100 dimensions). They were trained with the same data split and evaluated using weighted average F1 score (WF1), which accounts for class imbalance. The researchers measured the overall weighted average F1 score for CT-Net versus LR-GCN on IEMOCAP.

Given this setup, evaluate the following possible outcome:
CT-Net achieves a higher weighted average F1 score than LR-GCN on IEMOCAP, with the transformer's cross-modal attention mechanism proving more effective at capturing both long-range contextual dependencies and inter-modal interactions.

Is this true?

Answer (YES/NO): NO